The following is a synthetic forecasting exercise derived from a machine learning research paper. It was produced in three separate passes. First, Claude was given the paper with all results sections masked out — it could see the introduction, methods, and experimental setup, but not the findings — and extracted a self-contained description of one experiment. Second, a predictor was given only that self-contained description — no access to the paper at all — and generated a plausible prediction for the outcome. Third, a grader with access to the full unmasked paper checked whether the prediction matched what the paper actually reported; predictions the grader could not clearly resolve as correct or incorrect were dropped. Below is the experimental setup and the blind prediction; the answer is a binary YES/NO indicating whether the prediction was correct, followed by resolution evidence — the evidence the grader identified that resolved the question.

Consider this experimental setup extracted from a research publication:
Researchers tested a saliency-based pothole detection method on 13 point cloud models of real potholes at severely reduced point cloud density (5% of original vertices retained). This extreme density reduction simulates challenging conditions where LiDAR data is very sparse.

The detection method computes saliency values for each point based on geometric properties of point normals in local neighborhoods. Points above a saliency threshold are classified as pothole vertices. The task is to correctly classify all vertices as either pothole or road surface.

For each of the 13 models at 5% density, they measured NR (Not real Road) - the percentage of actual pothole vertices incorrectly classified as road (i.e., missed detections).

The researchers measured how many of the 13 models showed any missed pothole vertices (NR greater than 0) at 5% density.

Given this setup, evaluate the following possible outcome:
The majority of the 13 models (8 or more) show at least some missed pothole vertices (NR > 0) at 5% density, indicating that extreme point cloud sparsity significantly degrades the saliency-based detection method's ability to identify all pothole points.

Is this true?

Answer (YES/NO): NO